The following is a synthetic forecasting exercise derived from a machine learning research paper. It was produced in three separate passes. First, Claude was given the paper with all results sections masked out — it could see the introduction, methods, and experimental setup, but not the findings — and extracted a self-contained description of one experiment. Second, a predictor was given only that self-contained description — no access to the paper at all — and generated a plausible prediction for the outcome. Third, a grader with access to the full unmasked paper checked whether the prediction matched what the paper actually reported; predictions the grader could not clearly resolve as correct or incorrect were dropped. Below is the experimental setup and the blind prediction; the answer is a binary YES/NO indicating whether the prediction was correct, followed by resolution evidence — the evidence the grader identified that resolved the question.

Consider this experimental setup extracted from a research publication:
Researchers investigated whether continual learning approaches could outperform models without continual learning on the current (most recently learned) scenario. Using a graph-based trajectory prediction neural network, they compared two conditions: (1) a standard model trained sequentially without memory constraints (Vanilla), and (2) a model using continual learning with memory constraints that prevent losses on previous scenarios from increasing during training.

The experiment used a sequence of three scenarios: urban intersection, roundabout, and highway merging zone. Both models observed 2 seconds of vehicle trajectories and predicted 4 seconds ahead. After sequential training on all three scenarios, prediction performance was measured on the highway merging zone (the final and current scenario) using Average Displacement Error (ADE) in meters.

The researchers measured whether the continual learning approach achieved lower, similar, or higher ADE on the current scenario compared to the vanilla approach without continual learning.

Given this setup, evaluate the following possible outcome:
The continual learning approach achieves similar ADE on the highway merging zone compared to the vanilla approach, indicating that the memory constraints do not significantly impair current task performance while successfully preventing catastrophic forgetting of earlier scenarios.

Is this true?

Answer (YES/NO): NO